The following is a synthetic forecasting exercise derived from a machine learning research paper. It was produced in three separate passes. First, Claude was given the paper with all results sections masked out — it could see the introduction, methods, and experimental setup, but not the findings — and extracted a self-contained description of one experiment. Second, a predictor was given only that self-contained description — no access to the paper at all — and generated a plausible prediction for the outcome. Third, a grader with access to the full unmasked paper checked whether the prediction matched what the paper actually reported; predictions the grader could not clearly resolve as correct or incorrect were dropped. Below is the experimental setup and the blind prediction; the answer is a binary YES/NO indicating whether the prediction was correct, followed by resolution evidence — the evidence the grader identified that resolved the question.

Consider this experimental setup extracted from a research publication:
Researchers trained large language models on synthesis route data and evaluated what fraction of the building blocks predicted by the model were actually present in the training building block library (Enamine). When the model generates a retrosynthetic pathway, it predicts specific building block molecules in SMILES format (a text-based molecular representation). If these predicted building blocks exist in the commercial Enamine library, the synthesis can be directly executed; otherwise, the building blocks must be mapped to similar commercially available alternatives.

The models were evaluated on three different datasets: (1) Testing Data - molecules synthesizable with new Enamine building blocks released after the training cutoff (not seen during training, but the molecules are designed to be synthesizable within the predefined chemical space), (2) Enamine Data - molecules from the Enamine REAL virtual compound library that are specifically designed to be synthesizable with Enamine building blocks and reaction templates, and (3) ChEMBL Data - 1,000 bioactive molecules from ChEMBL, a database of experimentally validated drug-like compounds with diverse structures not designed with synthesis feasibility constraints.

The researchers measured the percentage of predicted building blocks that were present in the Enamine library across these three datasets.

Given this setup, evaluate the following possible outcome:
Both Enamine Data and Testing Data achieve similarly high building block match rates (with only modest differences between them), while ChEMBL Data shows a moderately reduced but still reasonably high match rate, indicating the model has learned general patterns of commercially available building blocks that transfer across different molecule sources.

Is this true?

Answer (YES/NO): NO